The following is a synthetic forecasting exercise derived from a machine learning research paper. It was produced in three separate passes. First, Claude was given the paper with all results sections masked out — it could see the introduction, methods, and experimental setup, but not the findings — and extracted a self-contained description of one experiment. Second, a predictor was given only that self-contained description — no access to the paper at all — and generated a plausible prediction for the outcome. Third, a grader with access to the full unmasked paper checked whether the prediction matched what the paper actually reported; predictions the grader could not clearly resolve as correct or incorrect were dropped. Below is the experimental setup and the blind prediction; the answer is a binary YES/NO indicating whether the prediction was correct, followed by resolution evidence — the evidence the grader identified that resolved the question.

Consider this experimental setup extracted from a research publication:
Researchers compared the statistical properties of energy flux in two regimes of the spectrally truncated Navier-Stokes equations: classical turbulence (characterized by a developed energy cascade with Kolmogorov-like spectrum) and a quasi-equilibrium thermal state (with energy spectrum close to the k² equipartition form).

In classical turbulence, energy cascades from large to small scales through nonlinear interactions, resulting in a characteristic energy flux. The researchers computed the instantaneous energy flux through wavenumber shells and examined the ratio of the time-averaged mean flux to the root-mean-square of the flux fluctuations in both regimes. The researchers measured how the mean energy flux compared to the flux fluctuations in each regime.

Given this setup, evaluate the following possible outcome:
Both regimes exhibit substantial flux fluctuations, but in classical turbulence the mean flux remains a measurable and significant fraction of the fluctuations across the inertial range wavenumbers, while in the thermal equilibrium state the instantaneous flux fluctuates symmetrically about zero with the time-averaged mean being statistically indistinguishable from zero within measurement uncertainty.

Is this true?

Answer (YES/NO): NO